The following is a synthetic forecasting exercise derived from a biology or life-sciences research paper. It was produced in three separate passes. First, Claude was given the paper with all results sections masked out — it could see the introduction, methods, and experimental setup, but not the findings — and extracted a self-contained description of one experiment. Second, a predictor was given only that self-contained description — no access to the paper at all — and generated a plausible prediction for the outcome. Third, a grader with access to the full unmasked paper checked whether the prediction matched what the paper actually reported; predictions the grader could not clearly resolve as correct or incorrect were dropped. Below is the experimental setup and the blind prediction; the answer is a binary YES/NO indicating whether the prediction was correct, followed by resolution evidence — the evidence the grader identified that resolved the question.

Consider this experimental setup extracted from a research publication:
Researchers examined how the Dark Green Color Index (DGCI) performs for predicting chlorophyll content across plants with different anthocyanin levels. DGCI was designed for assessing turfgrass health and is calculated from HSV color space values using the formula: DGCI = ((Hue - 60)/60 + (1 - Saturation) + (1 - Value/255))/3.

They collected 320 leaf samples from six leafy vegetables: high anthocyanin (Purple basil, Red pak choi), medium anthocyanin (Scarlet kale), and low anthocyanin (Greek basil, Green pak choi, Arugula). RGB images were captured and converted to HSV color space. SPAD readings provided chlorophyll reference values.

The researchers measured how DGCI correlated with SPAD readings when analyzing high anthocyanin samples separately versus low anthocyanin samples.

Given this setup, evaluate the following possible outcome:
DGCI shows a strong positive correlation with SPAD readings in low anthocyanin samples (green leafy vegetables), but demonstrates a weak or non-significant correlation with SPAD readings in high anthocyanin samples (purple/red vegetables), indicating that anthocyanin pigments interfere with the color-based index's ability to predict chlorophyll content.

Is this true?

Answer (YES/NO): NO